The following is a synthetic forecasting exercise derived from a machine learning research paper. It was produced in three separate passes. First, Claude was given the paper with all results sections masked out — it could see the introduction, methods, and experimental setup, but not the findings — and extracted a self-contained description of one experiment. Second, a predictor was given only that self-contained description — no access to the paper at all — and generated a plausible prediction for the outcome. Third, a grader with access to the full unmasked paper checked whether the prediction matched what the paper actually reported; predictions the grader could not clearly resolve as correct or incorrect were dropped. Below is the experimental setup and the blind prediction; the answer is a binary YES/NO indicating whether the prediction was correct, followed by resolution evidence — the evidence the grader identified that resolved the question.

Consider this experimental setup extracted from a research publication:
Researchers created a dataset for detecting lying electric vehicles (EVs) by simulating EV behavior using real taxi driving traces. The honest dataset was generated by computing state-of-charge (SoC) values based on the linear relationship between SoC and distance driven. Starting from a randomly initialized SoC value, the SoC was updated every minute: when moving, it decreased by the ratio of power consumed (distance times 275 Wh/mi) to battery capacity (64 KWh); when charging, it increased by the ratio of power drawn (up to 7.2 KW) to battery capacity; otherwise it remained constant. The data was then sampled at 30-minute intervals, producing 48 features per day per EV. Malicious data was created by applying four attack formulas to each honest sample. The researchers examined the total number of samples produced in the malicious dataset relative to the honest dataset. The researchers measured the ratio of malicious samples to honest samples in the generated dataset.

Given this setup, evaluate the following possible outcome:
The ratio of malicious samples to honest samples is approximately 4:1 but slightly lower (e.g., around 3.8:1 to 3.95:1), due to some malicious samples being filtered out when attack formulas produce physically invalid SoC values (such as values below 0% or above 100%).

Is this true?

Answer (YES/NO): NO